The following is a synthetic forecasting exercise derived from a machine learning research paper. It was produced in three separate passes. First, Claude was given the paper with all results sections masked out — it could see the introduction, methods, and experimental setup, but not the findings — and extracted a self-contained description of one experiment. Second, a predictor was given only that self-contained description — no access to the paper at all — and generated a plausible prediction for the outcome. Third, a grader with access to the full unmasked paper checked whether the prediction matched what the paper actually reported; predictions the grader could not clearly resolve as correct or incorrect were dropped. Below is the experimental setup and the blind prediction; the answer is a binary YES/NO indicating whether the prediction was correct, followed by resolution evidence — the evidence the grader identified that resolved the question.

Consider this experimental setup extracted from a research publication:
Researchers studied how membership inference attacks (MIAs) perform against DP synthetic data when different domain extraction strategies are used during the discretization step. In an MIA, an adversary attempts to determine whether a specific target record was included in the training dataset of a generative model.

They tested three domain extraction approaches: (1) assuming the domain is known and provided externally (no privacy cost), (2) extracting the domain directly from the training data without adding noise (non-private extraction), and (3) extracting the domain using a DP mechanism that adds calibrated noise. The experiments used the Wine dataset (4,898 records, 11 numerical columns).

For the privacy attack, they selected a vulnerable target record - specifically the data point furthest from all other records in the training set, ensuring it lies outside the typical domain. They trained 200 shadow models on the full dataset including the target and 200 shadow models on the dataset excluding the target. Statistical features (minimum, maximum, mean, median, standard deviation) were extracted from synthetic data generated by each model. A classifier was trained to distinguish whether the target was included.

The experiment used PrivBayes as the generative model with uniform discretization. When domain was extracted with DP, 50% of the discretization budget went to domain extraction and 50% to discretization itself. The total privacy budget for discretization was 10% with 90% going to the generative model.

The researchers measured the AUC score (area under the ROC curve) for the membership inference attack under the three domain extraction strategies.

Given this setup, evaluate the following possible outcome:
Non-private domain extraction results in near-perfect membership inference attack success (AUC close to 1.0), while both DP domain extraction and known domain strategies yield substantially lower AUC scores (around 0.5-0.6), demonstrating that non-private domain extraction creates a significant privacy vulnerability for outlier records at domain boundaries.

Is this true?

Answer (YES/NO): YES